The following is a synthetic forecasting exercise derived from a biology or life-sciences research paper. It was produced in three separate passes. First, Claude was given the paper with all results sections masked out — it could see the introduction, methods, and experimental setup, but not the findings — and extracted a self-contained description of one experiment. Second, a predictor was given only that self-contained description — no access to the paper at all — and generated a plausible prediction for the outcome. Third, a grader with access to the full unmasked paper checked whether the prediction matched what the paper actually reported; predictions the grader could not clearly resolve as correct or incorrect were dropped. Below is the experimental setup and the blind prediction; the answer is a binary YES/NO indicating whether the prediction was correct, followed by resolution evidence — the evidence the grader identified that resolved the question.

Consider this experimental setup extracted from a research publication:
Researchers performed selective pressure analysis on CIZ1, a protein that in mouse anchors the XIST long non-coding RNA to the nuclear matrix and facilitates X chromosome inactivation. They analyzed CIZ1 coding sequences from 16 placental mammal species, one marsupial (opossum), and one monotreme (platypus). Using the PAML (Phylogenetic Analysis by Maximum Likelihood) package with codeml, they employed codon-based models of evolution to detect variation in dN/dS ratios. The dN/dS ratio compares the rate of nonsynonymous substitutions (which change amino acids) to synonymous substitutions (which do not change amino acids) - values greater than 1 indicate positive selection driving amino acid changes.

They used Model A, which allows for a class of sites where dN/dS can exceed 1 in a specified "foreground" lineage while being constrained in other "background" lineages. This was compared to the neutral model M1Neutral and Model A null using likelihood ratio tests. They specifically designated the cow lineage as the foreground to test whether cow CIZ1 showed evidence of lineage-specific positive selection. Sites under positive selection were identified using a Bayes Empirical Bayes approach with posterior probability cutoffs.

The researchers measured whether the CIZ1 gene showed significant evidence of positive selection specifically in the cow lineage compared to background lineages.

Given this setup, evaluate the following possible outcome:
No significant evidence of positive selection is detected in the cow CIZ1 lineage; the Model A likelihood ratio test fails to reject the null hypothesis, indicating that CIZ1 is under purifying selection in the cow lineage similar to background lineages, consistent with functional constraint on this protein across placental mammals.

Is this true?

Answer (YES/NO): YES